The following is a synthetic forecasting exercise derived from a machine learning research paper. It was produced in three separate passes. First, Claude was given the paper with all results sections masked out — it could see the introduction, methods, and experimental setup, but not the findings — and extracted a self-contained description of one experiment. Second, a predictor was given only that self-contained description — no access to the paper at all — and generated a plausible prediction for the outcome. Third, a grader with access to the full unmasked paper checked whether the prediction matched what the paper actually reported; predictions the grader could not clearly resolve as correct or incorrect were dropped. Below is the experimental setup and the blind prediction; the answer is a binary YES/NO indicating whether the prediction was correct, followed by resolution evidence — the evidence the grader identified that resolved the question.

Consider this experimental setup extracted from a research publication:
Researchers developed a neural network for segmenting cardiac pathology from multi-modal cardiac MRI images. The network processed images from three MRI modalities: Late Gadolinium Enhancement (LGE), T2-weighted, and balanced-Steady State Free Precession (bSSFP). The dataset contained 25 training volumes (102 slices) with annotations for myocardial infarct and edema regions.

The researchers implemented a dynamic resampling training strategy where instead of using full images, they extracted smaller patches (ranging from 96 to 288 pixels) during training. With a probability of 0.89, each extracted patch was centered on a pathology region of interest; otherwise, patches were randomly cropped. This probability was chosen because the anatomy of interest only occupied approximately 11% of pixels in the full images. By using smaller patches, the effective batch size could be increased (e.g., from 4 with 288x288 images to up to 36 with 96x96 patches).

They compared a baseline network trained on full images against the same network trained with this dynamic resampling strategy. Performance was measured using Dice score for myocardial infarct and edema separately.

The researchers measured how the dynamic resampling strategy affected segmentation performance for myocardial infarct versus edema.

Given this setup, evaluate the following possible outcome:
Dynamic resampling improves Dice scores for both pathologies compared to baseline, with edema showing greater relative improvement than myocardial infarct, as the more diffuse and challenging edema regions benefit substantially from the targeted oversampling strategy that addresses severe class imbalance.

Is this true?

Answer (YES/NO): NO